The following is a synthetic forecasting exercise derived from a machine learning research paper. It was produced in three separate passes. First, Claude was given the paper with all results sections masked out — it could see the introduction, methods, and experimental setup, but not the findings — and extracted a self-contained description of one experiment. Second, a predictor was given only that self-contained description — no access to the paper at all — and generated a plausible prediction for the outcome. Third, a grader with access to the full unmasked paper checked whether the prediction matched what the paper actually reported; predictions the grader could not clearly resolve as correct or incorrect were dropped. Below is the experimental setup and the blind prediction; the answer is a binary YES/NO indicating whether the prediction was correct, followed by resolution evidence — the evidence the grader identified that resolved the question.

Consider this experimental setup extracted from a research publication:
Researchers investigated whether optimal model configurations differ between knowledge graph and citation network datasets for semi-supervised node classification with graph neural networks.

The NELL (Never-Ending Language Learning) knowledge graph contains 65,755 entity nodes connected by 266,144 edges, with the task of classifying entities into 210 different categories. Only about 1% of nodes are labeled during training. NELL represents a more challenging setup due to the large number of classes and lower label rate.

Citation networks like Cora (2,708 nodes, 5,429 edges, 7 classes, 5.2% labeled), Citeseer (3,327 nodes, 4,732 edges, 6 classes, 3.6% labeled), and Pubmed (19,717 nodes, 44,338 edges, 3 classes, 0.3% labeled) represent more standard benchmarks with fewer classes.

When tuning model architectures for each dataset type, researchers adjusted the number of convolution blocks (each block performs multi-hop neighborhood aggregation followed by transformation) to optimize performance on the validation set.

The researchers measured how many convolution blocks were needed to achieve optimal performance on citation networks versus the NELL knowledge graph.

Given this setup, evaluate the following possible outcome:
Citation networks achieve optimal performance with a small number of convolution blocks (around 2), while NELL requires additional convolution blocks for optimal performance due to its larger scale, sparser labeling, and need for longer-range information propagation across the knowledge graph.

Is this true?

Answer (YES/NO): YES